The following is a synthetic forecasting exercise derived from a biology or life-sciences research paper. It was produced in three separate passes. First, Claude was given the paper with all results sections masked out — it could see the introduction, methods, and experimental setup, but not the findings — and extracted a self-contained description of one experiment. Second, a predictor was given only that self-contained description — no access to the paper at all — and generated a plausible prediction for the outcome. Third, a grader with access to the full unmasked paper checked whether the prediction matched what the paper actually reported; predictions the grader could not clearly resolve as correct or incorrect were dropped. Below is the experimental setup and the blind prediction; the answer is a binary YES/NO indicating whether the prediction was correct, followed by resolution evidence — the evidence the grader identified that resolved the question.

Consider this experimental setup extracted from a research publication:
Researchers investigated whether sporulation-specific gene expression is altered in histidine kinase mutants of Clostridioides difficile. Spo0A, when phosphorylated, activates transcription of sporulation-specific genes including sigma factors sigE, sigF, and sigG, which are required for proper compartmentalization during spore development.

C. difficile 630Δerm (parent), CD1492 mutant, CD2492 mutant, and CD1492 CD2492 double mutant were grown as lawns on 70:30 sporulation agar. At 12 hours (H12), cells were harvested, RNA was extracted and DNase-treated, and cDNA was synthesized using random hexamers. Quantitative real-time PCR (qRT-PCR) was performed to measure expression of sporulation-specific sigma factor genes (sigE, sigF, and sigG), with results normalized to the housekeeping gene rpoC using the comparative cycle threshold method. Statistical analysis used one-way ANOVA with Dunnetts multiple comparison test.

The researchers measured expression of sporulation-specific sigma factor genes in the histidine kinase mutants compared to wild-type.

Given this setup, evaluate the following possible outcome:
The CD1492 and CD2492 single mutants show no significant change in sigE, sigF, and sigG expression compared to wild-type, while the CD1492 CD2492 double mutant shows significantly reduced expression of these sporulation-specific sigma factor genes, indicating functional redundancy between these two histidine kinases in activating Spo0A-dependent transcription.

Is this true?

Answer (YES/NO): NO